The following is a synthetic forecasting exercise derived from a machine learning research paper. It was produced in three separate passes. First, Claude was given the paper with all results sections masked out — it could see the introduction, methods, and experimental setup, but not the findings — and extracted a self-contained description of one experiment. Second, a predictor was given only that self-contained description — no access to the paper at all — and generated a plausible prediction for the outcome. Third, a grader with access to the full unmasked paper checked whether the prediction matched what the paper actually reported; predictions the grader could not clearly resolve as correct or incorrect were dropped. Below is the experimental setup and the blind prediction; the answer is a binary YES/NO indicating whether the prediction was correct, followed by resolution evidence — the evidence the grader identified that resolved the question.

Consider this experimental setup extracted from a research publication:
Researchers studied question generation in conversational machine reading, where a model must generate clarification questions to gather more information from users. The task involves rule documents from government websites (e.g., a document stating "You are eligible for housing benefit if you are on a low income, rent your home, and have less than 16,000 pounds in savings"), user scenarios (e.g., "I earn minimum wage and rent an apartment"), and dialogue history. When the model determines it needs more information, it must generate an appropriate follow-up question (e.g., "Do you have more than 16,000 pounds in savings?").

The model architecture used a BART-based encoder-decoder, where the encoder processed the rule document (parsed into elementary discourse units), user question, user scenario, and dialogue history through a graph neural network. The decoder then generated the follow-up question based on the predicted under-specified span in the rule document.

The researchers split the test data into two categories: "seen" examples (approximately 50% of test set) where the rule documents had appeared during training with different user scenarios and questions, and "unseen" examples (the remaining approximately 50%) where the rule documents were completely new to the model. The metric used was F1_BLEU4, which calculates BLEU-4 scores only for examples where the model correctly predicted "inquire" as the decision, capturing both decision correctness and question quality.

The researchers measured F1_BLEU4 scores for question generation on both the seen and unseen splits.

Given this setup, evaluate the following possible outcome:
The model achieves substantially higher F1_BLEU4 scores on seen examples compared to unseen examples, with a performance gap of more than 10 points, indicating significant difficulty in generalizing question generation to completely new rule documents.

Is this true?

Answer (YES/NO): YES